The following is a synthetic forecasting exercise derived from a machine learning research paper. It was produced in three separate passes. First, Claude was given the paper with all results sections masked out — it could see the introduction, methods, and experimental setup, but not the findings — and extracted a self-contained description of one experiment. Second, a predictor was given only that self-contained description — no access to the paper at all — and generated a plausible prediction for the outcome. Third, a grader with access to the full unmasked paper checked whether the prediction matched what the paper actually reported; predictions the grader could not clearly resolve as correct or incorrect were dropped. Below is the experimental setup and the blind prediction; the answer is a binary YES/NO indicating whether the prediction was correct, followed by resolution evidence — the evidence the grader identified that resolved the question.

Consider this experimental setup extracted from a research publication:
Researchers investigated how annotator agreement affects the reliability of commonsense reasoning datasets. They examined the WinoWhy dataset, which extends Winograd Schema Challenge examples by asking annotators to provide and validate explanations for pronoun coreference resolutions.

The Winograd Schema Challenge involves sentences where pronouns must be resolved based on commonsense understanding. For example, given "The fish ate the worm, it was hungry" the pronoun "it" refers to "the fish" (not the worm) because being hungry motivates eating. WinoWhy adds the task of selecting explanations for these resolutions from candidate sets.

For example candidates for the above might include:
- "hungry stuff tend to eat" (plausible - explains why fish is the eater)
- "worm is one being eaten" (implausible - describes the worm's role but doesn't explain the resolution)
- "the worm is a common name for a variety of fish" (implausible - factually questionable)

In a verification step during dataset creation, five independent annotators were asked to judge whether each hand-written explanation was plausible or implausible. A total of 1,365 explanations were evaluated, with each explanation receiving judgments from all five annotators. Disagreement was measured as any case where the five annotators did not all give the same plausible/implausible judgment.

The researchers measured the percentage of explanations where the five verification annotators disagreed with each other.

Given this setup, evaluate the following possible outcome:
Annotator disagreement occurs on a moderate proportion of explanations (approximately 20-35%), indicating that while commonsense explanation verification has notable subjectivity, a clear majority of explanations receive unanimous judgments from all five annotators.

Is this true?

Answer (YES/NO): NO